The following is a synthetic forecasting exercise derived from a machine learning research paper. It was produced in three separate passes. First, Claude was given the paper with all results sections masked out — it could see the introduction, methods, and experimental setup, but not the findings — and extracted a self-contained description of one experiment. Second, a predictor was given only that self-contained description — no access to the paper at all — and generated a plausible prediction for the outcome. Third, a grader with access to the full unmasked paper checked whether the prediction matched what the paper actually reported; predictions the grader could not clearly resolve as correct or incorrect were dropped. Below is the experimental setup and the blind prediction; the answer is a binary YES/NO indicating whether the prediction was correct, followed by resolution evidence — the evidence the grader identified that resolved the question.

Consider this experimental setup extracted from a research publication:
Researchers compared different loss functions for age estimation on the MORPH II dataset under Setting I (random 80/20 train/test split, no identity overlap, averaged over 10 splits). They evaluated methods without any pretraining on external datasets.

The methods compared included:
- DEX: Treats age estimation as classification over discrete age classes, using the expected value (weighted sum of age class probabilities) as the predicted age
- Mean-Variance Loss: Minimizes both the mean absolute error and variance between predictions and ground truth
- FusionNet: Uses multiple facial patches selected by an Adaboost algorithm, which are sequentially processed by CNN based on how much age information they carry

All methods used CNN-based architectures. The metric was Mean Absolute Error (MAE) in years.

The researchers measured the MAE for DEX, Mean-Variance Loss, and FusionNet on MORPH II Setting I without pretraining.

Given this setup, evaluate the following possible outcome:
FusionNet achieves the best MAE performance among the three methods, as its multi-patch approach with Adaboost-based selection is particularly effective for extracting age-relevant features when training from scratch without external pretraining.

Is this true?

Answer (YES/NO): YES